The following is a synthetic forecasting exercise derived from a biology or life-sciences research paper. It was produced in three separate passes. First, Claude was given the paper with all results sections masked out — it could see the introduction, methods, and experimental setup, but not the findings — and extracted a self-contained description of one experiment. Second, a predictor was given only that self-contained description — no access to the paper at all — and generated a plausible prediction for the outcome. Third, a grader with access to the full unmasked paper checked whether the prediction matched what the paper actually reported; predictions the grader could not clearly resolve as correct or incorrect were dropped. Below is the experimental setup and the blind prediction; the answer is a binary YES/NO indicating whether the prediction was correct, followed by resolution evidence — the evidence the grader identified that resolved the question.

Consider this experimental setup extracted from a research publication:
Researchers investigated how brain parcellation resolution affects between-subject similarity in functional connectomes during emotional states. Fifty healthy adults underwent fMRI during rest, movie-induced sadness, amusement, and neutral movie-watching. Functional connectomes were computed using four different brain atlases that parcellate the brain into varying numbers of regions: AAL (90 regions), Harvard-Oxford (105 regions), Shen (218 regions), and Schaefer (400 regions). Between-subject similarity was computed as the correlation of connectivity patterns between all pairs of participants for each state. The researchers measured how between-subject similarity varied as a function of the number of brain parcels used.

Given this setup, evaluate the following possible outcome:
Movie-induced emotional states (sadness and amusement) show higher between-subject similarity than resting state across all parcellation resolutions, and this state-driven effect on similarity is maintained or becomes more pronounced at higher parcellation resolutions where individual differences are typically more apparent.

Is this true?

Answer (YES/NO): NO